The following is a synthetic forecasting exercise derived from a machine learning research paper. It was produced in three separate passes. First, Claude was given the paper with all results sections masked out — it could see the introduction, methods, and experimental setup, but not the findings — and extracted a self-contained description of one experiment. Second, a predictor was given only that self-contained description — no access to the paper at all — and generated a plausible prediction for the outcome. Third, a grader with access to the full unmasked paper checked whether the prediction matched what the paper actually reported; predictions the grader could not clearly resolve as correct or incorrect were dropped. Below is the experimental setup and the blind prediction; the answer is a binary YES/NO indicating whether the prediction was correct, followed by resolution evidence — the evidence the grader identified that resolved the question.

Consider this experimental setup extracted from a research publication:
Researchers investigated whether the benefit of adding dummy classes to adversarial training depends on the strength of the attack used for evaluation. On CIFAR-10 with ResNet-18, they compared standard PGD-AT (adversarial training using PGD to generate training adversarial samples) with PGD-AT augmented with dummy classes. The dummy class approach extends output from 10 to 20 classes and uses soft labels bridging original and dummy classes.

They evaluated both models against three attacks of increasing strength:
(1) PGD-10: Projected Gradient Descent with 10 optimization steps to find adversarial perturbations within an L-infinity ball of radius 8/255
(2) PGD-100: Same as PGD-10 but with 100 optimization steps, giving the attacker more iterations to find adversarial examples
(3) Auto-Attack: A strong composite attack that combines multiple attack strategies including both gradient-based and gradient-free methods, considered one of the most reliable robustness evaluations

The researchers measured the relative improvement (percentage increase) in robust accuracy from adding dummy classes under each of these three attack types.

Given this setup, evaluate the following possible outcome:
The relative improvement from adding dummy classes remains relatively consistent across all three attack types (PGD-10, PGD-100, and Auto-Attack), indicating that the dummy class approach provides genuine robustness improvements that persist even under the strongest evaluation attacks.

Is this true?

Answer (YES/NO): YES